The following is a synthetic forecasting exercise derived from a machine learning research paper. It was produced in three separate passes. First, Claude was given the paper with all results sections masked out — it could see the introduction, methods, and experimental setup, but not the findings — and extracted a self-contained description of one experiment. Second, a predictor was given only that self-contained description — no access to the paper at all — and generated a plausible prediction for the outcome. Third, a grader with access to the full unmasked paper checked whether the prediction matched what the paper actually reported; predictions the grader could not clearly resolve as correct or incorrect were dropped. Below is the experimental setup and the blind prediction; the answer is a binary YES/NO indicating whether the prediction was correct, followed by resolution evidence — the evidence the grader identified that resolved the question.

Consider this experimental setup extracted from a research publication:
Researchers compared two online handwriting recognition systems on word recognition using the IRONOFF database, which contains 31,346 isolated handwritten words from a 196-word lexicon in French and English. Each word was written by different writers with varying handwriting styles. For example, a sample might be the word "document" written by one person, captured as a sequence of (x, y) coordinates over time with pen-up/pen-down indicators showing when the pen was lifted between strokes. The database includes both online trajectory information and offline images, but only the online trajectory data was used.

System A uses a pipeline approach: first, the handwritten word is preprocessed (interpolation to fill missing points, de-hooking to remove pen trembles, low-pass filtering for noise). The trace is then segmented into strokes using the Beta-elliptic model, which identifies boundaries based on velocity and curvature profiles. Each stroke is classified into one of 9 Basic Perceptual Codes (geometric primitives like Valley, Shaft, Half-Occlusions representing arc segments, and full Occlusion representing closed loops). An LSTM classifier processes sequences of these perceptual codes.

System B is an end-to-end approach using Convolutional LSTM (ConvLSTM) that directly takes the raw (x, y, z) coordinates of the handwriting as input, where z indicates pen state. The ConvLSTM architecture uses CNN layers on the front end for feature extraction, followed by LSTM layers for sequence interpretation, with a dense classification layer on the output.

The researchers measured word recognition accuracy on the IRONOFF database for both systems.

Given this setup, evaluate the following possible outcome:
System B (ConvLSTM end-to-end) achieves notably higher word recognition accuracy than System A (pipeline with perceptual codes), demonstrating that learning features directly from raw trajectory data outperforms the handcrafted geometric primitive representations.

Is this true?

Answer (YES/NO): YES